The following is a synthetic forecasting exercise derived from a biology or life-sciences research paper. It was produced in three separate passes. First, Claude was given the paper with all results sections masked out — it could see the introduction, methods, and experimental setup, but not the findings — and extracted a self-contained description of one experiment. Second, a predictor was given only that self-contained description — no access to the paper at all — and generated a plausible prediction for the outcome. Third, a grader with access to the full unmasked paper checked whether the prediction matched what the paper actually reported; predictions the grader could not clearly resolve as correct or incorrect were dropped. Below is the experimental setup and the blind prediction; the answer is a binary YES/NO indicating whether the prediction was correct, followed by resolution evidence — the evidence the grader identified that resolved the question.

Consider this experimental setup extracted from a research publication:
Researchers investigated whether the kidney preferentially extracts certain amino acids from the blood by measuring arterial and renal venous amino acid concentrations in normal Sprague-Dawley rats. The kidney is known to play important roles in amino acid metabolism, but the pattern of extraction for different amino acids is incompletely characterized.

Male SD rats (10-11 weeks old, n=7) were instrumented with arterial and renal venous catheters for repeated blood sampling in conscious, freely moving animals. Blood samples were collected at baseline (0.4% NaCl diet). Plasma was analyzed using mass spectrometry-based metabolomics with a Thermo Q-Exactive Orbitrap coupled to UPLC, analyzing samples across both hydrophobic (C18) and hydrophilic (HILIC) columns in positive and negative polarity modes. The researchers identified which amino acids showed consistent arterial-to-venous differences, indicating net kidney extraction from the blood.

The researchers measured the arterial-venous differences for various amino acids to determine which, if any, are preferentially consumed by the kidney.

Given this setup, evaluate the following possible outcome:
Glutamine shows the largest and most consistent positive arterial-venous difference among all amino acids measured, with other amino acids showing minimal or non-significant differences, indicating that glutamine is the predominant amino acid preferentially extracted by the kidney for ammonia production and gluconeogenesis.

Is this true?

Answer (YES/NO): NO